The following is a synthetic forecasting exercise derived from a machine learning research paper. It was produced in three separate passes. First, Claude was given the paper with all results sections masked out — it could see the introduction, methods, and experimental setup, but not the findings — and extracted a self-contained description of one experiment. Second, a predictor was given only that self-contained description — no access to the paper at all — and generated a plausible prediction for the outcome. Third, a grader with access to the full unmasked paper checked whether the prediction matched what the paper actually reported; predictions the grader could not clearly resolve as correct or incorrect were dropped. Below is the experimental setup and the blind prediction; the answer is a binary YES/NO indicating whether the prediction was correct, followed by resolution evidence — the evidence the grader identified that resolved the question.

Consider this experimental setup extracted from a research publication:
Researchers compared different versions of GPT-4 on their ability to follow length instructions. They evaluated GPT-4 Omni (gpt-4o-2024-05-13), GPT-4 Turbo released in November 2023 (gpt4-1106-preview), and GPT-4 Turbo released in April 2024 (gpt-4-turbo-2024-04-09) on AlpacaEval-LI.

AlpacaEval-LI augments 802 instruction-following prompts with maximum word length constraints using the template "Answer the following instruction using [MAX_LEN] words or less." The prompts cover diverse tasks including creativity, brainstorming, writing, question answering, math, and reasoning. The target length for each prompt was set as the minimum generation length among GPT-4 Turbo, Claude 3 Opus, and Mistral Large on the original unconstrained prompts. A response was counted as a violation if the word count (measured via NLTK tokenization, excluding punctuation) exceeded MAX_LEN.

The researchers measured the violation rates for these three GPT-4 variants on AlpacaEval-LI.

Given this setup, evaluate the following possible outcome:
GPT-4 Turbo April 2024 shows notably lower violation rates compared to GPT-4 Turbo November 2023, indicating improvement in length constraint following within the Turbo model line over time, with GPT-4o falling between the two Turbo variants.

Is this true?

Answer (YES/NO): NO